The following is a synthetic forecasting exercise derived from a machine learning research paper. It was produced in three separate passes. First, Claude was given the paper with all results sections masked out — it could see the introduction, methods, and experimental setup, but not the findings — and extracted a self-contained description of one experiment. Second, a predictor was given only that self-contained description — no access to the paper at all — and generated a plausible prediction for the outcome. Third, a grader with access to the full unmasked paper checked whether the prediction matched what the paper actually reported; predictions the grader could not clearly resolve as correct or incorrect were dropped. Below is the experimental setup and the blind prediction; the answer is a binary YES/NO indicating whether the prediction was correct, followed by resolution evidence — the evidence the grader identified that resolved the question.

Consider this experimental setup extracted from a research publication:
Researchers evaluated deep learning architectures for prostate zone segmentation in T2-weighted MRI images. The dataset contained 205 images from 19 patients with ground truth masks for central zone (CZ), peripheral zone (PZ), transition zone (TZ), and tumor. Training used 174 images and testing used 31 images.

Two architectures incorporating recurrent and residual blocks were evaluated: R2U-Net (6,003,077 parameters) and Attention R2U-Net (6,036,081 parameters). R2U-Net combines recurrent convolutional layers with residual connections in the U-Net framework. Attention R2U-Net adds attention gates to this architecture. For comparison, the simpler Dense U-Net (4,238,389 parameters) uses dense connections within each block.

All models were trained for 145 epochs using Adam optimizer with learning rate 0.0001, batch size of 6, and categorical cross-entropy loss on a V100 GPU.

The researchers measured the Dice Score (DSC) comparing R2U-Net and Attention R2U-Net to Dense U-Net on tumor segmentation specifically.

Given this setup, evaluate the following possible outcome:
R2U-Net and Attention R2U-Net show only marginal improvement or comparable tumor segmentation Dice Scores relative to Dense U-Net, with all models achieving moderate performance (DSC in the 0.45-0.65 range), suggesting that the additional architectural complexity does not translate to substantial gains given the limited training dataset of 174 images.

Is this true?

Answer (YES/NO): NO